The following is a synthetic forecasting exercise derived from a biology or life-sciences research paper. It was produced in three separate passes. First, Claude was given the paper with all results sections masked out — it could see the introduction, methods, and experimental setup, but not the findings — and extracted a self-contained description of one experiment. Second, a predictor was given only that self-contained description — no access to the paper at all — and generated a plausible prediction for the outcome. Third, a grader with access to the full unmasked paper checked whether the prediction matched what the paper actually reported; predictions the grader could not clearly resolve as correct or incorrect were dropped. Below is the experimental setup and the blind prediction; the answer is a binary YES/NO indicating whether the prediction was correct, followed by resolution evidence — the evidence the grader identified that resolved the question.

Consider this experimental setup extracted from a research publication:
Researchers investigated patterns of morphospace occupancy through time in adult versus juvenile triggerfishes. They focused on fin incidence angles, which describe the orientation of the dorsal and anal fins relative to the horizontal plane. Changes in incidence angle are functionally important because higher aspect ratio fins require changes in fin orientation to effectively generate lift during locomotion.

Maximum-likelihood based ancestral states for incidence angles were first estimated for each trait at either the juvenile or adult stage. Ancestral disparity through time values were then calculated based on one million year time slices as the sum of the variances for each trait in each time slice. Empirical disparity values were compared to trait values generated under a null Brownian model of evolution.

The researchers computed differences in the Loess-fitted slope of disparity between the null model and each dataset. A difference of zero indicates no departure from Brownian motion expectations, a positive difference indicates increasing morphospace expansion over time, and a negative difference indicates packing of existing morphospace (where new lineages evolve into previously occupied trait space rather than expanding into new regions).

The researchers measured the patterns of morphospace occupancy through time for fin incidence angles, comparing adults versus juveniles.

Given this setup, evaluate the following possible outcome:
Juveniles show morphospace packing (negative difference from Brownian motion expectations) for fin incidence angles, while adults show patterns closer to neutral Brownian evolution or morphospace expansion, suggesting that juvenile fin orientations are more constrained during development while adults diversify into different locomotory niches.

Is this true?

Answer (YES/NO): NO